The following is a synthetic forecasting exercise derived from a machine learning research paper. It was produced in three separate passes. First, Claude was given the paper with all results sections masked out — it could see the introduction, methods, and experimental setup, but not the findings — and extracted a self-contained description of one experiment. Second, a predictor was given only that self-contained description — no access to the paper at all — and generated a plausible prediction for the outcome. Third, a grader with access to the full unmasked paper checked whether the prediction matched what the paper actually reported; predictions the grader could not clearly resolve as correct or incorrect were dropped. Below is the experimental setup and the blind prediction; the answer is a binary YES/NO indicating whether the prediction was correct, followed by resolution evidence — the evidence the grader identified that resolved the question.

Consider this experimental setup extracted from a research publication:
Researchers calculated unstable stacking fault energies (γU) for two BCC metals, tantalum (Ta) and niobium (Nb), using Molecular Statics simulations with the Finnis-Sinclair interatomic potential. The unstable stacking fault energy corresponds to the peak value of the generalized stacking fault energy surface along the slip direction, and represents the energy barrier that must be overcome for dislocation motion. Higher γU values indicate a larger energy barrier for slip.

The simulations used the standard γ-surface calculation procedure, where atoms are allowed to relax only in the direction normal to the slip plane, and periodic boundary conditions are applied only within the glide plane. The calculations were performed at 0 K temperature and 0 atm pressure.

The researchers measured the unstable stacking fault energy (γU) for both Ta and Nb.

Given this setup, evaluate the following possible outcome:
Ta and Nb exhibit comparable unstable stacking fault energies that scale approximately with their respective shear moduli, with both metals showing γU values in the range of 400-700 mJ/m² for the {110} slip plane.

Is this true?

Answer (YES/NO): NO